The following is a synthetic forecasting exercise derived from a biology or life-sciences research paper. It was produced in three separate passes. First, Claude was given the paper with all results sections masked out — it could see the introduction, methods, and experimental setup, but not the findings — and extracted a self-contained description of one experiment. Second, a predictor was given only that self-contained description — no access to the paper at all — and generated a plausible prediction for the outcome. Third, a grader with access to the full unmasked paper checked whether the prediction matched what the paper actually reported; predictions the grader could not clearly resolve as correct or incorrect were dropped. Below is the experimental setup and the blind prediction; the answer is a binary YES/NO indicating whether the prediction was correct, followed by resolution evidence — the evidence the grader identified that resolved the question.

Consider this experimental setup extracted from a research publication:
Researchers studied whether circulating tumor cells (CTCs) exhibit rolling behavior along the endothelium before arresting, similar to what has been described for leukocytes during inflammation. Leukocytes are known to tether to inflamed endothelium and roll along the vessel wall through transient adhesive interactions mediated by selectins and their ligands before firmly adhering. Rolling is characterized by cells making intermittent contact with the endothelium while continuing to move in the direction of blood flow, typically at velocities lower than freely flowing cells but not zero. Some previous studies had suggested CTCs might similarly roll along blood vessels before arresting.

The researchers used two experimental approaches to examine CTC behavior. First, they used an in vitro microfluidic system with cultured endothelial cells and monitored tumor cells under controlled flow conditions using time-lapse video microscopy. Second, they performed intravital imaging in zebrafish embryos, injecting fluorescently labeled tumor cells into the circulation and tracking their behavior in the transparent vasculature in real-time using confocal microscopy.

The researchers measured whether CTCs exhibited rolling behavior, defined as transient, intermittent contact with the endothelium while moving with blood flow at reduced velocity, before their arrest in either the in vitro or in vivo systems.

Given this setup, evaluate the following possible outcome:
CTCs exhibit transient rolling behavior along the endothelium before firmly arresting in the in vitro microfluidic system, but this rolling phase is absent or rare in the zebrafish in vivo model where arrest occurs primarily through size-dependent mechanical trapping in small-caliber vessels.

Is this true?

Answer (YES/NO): NO